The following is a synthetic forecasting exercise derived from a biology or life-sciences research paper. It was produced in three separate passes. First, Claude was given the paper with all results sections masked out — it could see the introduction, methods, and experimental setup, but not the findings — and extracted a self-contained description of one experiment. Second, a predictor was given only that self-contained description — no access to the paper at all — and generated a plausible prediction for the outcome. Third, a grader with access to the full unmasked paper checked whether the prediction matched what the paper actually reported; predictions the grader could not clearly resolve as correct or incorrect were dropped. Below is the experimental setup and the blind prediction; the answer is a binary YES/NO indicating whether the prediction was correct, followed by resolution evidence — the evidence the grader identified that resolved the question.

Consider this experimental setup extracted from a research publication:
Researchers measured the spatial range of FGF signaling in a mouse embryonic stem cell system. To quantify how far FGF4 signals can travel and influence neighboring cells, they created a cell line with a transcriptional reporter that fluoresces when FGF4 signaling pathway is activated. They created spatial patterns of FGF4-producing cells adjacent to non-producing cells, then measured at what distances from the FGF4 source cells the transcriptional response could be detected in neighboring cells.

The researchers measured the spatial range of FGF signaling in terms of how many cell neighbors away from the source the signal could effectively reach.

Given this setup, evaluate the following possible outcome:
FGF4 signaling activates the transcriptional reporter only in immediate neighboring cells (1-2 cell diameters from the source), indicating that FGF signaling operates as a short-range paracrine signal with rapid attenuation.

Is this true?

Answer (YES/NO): YES